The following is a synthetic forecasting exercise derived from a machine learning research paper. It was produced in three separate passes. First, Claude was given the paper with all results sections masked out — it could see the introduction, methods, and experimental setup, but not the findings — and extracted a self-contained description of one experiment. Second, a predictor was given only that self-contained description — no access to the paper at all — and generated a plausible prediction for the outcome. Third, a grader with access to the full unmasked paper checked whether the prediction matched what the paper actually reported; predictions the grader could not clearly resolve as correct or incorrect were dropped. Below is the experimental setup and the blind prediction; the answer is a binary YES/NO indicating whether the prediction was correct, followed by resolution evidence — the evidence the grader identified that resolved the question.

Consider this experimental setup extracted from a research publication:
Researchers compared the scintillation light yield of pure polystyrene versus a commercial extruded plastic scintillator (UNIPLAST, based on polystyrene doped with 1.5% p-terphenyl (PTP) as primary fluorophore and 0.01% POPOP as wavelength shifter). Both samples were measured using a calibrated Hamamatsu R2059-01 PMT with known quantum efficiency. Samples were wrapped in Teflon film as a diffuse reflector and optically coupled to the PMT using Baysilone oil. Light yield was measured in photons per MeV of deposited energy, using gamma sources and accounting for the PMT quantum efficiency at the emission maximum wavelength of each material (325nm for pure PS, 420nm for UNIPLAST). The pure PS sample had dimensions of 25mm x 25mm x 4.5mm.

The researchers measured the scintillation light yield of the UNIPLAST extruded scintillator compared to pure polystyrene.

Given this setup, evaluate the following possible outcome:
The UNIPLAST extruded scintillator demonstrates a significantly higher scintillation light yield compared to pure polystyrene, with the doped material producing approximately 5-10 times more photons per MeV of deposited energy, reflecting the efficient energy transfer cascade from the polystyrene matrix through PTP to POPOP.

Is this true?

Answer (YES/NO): NO